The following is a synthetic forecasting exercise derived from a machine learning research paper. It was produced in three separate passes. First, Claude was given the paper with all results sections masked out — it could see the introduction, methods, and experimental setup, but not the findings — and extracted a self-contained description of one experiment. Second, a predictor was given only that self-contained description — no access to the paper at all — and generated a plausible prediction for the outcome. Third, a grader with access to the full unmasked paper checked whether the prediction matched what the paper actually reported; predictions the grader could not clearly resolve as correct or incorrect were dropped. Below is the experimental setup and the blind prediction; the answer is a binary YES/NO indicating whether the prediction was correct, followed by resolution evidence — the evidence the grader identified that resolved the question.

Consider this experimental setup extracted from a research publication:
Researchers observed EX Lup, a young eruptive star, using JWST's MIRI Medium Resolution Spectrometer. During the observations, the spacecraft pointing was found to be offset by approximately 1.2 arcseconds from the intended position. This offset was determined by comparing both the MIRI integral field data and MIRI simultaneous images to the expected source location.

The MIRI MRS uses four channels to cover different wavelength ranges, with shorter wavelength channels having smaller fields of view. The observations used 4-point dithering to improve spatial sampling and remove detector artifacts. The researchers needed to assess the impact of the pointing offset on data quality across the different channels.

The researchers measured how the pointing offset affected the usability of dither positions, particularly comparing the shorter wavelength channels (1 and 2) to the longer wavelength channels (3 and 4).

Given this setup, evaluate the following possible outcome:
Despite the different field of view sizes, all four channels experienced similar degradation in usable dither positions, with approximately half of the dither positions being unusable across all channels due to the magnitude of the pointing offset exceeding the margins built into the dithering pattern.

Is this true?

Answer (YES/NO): NO